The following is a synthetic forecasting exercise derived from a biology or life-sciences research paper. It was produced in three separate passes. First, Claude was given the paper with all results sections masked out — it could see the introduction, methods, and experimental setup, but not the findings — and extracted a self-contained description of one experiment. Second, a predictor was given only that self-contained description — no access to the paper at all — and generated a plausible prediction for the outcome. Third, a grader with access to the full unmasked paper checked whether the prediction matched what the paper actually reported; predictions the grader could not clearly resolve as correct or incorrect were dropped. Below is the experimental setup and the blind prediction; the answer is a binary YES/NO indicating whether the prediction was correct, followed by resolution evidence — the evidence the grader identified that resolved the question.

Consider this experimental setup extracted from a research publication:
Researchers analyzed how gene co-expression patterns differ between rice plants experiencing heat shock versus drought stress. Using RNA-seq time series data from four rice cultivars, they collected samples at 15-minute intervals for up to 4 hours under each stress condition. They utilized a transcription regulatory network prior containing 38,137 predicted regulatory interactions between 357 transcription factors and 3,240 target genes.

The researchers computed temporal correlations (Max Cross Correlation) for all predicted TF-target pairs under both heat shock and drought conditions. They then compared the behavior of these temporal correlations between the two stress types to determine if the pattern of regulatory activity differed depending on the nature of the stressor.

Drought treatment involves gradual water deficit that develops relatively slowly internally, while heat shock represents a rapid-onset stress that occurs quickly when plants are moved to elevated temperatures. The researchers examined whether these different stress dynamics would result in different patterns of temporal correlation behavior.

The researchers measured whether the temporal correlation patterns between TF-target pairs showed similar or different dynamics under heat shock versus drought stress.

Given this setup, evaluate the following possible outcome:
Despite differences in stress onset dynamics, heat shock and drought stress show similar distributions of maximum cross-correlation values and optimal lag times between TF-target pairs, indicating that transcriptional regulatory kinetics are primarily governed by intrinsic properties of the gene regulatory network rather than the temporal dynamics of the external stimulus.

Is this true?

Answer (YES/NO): NO